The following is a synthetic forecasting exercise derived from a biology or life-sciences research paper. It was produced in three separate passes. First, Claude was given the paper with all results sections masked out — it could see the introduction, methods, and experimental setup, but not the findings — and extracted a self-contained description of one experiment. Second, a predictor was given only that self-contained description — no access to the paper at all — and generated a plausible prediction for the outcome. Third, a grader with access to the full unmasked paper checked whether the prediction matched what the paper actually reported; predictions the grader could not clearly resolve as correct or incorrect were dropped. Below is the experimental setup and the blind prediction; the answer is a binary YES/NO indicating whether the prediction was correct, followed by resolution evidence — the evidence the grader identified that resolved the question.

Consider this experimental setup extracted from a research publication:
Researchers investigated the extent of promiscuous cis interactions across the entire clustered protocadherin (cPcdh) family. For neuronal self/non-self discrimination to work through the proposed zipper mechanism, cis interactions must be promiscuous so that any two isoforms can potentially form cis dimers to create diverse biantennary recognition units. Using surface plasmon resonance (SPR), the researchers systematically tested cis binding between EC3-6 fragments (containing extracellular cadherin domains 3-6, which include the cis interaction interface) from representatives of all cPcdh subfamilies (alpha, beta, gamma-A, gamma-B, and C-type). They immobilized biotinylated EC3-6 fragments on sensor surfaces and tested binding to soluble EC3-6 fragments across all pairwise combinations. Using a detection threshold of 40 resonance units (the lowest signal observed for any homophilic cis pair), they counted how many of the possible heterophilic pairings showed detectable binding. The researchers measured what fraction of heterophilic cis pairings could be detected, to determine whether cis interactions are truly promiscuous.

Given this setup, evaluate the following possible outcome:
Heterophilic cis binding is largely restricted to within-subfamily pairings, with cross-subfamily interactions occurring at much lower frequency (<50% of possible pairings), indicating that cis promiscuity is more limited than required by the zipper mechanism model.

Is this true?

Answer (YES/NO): NO